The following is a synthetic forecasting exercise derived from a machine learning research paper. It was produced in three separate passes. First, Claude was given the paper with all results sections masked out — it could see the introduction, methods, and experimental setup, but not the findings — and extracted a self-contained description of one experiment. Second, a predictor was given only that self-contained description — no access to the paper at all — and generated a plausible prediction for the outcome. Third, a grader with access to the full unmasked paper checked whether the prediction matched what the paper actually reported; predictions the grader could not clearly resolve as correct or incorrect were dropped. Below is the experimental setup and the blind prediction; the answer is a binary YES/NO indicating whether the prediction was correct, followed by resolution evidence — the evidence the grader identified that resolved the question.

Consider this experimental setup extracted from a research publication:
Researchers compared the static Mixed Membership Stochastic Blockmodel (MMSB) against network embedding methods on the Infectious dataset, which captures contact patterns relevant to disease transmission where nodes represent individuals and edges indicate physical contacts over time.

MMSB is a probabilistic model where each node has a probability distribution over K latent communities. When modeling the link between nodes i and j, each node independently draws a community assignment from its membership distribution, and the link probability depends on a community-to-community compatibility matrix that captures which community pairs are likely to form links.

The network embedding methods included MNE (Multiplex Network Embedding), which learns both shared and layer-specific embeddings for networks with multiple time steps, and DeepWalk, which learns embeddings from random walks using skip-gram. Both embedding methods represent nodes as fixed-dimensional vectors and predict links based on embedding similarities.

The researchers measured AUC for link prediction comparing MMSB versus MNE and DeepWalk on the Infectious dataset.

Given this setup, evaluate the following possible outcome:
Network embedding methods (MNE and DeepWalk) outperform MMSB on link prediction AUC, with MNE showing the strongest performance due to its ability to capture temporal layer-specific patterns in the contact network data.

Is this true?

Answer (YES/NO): NO